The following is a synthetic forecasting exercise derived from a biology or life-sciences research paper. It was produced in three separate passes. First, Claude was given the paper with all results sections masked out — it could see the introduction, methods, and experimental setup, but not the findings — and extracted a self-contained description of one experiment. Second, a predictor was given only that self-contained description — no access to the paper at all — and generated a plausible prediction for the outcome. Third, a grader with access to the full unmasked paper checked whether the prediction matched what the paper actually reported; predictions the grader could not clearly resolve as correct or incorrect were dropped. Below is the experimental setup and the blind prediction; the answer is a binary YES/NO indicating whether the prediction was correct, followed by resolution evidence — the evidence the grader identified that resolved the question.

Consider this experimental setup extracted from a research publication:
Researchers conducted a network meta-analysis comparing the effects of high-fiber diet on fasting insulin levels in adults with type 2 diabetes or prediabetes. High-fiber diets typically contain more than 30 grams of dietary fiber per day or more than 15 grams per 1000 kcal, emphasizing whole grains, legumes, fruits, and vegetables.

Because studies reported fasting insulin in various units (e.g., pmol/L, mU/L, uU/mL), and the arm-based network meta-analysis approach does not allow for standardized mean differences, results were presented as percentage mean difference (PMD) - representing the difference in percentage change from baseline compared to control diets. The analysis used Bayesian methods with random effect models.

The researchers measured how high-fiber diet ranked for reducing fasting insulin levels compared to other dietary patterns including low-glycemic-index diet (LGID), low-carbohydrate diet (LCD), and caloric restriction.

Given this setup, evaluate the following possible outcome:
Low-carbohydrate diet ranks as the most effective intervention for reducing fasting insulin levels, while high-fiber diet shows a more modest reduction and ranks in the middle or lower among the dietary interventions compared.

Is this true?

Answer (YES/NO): NO